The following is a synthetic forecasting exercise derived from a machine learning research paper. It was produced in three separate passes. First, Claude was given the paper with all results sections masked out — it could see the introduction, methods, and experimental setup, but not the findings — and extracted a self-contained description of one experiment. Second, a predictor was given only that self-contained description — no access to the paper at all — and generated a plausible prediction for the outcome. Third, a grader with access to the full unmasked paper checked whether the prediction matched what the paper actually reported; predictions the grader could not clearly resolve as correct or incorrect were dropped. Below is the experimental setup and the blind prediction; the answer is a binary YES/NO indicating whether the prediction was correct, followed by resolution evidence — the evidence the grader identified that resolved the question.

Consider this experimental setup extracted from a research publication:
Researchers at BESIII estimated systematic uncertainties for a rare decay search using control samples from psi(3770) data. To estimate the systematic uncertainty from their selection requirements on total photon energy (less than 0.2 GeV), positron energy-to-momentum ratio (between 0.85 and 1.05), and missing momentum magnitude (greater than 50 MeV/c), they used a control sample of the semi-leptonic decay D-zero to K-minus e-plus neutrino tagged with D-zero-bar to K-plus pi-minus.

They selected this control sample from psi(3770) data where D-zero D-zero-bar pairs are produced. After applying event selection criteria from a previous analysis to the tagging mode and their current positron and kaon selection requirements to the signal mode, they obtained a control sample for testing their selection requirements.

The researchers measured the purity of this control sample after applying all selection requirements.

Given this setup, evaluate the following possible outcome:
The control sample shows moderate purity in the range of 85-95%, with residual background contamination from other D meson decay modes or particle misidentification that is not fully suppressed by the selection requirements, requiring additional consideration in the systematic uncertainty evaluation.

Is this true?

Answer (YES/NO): NO